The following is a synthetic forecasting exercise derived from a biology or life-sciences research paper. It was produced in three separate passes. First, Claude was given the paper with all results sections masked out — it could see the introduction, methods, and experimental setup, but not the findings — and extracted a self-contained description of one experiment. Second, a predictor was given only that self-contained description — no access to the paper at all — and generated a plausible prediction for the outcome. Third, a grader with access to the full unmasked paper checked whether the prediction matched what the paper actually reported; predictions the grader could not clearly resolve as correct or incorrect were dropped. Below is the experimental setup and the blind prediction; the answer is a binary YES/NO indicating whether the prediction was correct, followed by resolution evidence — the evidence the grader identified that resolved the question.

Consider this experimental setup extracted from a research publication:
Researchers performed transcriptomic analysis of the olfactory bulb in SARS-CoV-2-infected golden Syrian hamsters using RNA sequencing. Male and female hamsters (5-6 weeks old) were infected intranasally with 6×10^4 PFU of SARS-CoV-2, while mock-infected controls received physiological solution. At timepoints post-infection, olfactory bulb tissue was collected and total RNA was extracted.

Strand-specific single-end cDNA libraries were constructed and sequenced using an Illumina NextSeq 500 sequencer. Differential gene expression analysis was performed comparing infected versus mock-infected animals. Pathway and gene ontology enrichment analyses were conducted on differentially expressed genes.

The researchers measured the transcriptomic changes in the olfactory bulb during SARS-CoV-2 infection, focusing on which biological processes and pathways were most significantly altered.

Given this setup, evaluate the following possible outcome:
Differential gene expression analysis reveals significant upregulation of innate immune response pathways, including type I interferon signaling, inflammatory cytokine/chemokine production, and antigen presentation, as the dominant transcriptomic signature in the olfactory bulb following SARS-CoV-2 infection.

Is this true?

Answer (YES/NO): YES